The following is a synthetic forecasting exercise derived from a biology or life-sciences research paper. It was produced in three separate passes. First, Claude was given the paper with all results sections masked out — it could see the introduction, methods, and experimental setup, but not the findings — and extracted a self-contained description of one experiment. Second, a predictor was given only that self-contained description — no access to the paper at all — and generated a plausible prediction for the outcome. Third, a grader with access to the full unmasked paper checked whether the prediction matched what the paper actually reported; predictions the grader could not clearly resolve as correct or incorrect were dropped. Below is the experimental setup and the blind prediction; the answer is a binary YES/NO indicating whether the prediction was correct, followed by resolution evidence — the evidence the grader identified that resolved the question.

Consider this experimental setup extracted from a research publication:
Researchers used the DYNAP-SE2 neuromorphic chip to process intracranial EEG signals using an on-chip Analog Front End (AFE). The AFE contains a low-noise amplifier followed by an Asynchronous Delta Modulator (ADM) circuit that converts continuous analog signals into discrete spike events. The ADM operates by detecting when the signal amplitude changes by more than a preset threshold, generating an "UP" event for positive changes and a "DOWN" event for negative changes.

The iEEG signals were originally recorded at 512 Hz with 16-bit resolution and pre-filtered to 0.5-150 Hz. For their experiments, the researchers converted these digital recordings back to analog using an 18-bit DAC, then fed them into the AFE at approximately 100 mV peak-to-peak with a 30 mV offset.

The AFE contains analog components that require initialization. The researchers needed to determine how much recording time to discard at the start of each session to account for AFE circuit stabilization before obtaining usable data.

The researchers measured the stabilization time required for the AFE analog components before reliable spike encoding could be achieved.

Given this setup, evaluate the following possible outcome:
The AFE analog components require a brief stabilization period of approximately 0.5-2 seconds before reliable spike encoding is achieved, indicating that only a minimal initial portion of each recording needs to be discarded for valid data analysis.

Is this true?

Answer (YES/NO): NO